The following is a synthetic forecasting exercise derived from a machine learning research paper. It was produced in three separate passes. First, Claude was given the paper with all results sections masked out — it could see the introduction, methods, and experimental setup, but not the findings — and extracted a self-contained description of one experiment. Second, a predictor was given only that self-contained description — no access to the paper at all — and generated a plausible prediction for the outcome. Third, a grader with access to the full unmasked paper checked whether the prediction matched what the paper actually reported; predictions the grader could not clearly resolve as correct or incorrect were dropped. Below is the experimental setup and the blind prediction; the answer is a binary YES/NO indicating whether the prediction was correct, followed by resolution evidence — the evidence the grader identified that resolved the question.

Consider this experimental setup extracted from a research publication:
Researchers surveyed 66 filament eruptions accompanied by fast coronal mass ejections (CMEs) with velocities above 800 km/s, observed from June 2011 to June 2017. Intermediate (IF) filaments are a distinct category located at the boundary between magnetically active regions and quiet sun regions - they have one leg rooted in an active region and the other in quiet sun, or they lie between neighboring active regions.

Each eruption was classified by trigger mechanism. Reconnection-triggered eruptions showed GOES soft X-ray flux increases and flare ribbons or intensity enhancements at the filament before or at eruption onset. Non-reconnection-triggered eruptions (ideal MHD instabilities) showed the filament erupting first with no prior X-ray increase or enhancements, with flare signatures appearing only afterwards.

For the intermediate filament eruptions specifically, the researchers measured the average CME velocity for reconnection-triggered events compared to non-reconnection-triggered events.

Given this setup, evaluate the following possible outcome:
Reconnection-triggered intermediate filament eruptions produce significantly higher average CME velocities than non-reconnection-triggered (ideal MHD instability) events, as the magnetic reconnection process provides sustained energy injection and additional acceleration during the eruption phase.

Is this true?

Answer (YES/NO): NO